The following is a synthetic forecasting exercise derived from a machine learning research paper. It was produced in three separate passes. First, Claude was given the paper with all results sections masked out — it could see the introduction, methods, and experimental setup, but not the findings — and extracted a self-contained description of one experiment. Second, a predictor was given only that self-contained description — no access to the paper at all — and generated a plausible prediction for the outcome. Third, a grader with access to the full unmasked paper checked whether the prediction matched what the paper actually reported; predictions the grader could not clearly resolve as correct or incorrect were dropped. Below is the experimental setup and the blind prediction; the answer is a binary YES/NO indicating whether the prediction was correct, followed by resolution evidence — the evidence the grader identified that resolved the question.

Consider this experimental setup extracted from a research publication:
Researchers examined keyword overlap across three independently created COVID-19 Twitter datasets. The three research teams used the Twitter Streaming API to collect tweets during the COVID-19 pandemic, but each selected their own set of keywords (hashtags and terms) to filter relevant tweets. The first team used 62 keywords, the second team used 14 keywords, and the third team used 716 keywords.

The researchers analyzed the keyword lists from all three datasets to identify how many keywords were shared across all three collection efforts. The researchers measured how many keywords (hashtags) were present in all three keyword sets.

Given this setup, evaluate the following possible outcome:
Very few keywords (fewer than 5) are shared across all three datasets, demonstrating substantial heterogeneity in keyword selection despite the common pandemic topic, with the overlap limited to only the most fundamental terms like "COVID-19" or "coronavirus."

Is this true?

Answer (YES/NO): YES